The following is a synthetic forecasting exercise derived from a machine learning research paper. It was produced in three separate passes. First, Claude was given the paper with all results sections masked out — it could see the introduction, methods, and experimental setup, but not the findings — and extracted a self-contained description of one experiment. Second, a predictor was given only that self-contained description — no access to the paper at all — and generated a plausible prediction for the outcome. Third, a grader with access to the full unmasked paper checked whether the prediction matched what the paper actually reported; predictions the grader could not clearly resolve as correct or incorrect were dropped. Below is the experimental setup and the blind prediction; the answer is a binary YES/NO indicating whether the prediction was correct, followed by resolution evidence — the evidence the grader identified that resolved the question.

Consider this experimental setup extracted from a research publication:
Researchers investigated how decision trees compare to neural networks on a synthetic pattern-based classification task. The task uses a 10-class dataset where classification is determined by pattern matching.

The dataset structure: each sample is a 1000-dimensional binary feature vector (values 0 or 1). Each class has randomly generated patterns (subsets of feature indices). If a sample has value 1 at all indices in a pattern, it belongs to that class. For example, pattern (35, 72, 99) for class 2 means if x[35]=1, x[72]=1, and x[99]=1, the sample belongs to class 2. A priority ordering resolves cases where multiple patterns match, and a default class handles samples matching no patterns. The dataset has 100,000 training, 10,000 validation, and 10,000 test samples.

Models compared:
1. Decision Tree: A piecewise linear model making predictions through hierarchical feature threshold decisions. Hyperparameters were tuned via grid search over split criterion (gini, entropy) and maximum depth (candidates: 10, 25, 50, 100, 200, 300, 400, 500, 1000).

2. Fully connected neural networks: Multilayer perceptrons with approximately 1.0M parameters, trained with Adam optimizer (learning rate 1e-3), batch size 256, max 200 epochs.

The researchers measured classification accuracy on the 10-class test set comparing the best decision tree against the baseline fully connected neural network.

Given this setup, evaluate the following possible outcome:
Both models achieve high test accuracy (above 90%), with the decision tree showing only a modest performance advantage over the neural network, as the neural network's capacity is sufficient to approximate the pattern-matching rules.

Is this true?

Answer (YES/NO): NO